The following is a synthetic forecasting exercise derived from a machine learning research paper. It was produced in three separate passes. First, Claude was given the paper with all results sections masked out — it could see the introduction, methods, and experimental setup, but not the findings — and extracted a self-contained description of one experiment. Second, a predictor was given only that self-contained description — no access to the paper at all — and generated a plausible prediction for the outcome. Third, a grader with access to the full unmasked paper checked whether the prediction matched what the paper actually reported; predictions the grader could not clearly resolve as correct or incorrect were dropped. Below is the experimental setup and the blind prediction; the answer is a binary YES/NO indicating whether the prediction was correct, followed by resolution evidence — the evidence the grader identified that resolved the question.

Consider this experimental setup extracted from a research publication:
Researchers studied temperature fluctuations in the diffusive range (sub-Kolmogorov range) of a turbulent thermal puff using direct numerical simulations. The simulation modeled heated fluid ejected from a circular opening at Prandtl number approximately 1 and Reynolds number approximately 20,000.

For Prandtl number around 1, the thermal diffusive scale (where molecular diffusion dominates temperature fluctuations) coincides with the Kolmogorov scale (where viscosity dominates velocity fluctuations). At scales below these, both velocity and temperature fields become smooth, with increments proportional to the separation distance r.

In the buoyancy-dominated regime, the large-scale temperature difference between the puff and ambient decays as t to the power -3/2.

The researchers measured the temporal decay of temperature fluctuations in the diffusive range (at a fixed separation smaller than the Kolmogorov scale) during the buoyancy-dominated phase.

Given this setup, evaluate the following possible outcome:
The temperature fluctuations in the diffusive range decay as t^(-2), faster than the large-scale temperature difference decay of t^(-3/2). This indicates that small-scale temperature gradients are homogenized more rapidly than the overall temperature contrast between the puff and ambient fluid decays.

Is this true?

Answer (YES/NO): YES